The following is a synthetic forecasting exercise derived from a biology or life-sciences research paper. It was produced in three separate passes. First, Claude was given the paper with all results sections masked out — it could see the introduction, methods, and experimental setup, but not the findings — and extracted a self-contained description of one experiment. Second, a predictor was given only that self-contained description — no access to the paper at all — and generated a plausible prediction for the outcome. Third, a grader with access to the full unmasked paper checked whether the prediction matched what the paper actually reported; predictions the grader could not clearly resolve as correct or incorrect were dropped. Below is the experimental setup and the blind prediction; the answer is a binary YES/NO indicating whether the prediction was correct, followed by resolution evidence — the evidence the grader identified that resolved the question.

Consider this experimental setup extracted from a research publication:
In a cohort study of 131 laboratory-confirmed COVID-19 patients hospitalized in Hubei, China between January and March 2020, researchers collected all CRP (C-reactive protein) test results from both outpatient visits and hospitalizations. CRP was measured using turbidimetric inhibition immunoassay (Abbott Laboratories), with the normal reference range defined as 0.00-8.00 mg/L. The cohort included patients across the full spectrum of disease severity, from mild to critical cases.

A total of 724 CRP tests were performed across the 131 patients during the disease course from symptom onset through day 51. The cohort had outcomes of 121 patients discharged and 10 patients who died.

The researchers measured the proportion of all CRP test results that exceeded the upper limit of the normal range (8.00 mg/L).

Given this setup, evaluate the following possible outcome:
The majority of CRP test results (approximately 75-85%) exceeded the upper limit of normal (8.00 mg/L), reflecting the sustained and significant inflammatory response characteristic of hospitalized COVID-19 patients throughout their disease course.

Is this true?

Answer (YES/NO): NO